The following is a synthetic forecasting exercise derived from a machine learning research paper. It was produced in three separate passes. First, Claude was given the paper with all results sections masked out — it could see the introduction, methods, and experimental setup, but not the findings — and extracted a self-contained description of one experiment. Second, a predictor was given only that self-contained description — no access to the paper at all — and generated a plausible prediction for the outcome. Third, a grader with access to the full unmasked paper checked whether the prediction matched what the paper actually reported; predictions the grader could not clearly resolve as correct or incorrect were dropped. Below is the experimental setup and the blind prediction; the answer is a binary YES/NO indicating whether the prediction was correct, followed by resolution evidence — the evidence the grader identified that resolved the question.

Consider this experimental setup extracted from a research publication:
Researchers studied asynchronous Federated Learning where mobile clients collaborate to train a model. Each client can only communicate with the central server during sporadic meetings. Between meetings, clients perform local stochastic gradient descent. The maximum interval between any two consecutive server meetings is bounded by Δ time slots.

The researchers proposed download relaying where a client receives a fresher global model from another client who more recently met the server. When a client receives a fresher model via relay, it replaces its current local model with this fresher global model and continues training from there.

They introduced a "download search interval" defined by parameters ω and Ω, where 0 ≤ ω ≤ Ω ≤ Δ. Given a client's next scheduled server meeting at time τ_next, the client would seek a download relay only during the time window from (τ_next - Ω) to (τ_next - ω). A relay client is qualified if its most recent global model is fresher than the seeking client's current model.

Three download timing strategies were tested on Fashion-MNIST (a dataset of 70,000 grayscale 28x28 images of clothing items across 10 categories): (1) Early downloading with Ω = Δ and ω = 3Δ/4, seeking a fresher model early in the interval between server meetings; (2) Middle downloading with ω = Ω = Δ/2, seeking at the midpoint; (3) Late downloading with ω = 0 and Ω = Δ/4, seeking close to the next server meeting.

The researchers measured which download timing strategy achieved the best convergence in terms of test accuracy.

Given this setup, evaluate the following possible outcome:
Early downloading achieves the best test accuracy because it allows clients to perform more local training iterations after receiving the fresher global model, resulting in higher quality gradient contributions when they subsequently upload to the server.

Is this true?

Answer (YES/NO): NO